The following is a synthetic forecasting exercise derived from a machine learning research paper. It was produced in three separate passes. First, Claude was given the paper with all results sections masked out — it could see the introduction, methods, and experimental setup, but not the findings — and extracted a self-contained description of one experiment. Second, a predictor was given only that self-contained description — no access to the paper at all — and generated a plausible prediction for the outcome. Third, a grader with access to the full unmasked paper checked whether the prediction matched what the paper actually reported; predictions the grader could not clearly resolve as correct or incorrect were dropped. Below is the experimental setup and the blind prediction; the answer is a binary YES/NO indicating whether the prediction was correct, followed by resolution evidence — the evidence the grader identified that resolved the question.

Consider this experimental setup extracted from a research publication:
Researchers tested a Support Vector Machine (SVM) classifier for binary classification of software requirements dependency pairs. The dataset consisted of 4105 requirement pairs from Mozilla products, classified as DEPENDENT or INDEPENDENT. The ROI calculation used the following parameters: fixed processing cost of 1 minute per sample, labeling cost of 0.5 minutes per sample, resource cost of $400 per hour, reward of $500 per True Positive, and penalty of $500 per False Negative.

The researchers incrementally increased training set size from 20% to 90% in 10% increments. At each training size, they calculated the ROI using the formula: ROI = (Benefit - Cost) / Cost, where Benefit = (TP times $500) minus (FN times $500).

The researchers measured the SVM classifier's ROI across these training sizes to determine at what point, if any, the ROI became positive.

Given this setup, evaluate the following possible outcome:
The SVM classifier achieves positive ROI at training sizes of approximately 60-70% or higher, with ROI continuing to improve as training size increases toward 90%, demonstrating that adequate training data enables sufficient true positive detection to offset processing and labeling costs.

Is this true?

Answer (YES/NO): NO